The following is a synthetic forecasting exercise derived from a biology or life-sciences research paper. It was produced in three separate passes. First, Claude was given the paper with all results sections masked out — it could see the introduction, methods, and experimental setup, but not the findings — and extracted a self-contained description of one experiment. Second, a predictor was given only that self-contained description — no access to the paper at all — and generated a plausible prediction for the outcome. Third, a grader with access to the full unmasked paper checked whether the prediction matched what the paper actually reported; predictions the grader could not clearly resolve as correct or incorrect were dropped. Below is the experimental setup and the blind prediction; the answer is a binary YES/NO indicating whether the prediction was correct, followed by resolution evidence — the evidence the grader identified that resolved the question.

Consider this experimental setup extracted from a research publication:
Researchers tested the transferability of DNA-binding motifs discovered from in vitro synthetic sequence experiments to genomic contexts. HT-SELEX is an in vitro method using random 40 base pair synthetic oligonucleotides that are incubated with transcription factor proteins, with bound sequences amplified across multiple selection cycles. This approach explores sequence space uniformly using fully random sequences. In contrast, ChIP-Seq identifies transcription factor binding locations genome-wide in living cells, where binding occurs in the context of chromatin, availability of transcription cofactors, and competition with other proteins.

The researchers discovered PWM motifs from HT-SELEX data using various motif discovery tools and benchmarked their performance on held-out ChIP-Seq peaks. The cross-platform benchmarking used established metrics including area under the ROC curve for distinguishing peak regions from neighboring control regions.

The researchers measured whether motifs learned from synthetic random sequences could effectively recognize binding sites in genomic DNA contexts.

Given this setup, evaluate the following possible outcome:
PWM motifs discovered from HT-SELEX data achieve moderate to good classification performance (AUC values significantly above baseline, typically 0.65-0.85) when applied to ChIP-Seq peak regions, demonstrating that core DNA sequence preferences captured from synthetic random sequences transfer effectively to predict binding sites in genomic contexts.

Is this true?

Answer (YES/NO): YES